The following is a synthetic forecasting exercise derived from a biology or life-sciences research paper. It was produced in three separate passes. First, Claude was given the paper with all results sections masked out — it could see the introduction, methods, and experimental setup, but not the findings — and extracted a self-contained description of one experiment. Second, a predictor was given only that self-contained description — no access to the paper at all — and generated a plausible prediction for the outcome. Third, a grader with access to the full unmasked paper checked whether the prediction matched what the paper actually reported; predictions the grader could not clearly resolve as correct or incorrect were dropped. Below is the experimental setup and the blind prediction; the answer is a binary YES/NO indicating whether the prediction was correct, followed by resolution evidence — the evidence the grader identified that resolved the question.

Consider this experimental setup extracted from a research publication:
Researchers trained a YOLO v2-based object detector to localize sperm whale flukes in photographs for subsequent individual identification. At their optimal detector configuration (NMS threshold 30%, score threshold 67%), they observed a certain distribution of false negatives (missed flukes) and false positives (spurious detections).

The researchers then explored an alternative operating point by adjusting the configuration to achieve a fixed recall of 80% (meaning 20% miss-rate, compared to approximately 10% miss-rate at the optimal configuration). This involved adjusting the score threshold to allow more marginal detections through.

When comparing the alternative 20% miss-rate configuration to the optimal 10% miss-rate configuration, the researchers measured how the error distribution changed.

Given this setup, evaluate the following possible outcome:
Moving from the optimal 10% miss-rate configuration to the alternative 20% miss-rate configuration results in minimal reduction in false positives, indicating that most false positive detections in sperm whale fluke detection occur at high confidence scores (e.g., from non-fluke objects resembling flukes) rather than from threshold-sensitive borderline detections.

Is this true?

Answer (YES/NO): NO